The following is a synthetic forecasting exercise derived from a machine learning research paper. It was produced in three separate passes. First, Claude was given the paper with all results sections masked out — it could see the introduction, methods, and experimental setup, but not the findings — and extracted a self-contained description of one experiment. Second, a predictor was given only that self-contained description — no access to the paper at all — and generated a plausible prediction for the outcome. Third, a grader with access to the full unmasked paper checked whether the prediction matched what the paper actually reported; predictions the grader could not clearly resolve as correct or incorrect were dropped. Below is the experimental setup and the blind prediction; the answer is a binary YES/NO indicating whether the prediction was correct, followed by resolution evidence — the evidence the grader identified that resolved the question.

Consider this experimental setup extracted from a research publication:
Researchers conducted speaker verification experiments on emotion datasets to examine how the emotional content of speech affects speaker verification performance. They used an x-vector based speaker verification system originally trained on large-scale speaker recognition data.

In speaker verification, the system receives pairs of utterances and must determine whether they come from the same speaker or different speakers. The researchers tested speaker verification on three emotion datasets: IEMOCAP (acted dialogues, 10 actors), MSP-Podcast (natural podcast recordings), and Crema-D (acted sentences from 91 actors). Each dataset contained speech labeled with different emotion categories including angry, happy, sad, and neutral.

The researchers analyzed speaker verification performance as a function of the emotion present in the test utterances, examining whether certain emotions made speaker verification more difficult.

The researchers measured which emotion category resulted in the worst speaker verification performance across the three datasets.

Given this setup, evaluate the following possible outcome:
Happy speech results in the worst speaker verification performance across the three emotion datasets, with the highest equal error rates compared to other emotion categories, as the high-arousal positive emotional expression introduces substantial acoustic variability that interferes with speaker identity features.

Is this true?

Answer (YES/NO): NO